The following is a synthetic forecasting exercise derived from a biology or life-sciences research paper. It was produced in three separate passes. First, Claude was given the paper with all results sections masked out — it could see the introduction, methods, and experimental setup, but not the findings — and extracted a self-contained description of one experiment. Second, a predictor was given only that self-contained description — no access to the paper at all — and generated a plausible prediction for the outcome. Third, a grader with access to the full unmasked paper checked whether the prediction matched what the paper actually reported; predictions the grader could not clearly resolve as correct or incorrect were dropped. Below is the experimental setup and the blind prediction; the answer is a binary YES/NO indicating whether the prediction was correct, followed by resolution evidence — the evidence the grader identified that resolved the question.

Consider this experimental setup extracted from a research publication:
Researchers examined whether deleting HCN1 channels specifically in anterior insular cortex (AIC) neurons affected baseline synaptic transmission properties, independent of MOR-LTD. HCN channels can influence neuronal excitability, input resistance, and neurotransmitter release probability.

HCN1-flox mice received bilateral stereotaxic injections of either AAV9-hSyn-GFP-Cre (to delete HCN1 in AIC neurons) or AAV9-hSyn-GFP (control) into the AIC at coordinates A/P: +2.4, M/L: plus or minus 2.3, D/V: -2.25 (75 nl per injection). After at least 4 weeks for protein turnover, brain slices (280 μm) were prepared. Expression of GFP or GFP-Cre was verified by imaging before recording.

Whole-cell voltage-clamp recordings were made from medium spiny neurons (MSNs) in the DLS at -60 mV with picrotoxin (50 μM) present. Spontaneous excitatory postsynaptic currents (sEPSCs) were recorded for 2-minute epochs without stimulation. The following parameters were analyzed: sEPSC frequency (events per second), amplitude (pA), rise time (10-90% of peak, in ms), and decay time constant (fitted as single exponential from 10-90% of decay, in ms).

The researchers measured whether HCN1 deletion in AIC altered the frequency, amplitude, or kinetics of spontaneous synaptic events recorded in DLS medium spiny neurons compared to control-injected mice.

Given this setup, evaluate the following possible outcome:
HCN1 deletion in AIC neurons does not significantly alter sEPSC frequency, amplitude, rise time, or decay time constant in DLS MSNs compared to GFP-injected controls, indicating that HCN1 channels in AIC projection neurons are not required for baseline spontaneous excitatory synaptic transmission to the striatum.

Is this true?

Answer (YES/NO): YES